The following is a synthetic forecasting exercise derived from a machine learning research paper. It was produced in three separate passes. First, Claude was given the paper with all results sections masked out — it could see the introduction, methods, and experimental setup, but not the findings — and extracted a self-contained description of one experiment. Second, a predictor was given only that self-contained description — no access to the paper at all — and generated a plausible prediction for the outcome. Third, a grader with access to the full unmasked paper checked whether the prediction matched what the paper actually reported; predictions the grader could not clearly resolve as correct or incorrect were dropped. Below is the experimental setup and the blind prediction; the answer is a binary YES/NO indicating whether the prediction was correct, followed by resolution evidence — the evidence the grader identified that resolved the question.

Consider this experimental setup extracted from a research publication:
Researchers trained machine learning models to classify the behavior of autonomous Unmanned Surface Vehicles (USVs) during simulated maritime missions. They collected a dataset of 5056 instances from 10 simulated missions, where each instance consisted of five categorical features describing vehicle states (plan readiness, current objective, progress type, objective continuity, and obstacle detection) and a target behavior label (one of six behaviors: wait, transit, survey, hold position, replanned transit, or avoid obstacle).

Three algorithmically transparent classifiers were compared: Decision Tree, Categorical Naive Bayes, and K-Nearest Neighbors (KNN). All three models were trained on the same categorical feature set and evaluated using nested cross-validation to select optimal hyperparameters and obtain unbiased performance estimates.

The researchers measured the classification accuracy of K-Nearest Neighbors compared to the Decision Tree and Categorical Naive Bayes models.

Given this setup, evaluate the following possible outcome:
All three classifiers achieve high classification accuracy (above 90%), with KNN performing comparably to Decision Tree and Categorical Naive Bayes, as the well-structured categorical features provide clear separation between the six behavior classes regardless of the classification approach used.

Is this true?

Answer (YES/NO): NO